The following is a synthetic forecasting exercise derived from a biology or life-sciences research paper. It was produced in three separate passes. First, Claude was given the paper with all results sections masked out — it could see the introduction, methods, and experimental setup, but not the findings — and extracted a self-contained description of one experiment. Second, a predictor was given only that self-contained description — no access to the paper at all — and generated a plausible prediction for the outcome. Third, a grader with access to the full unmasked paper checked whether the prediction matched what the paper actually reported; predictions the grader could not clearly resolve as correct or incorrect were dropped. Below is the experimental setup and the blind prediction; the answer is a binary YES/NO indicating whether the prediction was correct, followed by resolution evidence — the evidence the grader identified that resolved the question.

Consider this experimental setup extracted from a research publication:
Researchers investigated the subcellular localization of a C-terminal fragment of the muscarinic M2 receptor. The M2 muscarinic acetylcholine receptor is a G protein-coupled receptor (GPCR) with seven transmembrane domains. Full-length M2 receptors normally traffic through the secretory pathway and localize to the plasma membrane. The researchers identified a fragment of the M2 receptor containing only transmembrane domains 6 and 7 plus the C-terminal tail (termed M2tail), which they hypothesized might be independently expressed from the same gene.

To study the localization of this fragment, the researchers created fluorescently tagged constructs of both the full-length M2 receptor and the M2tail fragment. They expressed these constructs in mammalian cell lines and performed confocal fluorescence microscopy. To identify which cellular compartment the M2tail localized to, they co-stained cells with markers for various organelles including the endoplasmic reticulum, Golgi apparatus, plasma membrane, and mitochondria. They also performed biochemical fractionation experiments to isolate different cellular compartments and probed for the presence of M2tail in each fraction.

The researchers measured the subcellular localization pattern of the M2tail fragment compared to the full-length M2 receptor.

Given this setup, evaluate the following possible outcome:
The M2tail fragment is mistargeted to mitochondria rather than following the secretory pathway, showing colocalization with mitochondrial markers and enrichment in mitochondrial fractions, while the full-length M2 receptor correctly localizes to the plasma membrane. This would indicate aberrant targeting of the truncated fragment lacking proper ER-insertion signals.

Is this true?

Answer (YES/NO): YES